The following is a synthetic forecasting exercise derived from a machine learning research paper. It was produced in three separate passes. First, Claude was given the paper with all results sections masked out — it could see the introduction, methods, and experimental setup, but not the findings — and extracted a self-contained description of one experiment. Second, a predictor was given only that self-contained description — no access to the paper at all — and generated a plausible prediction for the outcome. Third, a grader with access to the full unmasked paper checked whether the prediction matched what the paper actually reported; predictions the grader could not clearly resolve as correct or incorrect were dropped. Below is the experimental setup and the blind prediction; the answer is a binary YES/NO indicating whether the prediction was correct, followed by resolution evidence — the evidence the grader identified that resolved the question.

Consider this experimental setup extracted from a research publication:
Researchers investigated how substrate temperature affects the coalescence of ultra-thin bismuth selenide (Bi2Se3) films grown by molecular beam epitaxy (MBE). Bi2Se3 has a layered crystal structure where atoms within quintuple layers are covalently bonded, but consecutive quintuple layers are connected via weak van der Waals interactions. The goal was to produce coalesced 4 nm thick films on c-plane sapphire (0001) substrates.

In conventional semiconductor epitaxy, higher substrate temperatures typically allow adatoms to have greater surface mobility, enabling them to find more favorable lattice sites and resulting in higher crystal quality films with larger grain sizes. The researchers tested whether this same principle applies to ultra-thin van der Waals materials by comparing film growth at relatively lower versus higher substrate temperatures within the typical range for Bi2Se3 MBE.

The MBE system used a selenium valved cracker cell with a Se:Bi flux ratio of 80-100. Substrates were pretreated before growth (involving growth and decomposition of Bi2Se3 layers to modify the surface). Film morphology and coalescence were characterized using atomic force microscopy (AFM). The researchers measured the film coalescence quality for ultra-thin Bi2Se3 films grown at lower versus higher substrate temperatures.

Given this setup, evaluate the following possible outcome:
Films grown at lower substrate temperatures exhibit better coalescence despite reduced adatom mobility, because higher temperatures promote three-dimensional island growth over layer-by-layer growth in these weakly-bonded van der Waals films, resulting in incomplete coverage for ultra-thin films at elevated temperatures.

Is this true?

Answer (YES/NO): YES